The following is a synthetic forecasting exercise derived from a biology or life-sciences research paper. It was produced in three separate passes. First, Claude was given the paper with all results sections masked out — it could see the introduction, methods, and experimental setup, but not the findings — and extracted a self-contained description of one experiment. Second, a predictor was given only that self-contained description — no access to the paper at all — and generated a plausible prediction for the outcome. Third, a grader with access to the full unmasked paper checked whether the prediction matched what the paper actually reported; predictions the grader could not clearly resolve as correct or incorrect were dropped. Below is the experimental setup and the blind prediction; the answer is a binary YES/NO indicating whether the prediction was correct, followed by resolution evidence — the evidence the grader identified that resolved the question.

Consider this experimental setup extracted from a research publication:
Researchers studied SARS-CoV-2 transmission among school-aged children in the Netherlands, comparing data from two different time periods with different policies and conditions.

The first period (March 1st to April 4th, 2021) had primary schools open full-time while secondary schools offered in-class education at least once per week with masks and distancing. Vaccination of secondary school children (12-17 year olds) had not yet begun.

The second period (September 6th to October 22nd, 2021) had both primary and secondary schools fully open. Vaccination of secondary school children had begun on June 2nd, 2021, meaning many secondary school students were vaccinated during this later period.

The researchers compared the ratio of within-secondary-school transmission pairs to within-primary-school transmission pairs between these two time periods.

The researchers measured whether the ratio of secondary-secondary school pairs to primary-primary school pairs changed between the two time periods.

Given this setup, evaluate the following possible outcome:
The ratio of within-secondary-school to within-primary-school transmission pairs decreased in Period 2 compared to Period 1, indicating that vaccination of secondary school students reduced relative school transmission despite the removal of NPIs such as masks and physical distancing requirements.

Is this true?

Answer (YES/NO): YES